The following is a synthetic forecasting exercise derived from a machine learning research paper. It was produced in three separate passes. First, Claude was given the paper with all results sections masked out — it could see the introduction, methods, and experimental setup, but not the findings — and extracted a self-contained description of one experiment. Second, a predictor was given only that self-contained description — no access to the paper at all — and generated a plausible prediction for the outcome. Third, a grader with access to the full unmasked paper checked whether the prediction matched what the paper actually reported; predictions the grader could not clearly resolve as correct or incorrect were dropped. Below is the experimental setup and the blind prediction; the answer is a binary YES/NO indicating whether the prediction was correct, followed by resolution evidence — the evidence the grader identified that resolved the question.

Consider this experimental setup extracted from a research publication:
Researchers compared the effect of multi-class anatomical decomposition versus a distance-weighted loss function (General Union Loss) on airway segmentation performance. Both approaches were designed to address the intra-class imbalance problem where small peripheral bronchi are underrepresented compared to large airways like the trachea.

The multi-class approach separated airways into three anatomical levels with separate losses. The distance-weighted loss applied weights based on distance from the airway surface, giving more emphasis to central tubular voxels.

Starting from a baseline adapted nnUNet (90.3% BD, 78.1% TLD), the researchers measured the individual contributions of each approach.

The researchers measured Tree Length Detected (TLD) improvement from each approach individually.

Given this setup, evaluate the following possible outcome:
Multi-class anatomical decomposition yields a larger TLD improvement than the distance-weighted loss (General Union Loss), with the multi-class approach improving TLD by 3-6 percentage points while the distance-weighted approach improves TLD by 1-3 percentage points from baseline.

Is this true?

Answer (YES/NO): NO